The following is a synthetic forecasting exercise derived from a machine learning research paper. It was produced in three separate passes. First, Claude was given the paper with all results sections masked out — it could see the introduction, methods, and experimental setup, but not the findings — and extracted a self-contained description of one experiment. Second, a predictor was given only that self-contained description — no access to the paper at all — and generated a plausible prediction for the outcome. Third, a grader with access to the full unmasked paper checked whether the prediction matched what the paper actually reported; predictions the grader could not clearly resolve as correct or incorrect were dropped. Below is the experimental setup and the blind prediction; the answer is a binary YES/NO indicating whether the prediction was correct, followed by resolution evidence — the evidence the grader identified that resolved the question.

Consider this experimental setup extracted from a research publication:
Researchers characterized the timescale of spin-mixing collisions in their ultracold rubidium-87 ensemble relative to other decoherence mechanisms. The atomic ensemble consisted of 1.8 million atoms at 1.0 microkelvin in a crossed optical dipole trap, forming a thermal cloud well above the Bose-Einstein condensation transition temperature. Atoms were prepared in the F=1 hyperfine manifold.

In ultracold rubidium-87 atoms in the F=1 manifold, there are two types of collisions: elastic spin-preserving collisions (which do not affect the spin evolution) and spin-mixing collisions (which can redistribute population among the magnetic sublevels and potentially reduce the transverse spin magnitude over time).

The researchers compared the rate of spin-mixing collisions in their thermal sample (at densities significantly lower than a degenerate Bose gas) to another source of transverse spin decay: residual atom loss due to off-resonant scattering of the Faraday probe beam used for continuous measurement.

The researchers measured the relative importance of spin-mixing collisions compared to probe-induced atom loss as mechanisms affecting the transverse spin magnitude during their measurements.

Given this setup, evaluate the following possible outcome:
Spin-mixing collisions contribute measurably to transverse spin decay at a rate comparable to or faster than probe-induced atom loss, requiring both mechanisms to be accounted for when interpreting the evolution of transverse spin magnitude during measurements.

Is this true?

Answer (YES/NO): NO